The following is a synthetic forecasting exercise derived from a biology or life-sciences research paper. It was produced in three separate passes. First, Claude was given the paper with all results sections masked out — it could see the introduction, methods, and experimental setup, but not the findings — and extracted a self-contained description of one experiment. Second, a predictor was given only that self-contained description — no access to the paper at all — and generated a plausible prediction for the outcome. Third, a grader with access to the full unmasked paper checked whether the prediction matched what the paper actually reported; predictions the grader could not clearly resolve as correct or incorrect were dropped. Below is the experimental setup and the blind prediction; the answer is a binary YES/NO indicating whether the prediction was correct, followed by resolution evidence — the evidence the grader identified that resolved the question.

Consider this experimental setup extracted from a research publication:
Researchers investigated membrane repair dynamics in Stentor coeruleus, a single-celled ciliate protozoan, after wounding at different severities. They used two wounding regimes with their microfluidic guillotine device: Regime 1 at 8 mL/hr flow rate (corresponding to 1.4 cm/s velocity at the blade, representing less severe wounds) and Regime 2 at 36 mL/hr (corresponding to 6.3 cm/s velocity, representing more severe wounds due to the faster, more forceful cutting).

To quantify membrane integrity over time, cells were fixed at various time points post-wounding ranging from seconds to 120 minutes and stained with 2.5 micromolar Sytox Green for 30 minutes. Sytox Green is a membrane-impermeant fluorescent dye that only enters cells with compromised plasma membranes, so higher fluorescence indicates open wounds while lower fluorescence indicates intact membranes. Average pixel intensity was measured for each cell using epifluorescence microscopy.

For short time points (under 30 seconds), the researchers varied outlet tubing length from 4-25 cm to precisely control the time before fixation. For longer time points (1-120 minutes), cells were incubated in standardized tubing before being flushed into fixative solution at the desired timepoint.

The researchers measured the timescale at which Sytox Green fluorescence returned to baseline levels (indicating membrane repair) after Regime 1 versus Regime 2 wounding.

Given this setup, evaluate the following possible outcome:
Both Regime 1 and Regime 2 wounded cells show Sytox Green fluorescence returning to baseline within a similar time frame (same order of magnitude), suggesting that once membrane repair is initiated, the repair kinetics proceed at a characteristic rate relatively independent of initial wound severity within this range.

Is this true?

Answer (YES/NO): NO